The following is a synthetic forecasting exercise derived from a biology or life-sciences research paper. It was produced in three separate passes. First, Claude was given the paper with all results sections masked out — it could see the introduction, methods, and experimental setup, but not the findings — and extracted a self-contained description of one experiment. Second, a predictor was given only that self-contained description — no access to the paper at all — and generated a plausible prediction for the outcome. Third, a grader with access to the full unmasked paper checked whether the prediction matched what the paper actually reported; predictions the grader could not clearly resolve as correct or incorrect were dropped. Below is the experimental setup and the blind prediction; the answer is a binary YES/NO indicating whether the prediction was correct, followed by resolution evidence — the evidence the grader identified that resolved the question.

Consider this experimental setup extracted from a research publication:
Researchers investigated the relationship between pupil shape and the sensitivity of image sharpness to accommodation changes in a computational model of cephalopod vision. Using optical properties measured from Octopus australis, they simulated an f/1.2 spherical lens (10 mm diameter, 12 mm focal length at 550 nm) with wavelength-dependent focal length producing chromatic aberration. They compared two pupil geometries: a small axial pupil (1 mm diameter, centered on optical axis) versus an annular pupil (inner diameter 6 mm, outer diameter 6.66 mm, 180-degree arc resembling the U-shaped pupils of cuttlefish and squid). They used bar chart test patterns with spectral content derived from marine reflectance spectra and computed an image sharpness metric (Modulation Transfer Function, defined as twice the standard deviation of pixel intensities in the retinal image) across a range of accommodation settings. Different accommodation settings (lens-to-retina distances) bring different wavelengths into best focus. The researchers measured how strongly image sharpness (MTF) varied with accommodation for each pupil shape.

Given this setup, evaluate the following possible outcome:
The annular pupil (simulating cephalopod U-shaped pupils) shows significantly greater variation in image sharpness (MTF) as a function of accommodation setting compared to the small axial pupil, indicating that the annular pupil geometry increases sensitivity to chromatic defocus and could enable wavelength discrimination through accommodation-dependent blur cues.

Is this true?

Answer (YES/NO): YES